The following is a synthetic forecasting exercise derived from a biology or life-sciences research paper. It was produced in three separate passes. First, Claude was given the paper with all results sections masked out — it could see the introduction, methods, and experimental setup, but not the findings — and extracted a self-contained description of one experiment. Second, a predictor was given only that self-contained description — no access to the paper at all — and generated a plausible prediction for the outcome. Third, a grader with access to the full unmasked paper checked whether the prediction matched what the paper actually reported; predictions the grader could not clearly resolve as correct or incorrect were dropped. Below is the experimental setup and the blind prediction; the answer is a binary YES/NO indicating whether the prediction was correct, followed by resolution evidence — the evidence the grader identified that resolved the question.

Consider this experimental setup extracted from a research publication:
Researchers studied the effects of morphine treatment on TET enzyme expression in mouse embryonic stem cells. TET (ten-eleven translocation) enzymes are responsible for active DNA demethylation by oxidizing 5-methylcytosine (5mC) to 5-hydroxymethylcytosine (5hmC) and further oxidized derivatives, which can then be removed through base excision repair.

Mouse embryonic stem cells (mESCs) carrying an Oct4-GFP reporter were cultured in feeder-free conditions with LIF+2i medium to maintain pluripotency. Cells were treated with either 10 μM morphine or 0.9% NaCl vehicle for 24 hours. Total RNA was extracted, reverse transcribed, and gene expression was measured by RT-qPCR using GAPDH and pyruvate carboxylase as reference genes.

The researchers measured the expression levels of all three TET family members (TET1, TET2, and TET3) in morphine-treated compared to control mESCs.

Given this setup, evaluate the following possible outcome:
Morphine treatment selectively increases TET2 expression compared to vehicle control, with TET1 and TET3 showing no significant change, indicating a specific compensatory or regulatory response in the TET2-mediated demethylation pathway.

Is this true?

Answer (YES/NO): NO